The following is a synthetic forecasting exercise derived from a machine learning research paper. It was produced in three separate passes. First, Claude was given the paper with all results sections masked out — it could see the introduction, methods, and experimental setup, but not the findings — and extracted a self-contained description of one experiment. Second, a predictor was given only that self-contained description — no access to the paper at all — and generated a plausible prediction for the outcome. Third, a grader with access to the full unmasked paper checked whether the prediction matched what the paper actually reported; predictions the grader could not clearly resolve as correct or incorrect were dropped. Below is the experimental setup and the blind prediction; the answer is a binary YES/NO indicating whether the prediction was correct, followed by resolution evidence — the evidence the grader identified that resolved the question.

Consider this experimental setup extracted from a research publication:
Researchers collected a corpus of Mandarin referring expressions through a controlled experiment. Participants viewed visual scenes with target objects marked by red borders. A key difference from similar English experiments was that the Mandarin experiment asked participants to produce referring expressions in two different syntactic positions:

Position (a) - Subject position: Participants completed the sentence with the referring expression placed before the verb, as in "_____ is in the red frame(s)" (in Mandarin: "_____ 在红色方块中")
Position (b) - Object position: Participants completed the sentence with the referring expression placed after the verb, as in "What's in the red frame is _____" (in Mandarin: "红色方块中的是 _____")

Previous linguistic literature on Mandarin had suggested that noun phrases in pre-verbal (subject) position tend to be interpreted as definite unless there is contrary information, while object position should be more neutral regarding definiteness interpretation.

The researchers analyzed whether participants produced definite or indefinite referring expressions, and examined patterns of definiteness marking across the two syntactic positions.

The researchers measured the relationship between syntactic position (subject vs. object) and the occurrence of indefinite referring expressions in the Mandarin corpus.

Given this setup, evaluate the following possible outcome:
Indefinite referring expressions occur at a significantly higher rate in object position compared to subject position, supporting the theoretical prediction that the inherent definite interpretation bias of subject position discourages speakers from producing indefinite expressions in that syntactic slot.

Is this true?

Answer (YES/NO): NO